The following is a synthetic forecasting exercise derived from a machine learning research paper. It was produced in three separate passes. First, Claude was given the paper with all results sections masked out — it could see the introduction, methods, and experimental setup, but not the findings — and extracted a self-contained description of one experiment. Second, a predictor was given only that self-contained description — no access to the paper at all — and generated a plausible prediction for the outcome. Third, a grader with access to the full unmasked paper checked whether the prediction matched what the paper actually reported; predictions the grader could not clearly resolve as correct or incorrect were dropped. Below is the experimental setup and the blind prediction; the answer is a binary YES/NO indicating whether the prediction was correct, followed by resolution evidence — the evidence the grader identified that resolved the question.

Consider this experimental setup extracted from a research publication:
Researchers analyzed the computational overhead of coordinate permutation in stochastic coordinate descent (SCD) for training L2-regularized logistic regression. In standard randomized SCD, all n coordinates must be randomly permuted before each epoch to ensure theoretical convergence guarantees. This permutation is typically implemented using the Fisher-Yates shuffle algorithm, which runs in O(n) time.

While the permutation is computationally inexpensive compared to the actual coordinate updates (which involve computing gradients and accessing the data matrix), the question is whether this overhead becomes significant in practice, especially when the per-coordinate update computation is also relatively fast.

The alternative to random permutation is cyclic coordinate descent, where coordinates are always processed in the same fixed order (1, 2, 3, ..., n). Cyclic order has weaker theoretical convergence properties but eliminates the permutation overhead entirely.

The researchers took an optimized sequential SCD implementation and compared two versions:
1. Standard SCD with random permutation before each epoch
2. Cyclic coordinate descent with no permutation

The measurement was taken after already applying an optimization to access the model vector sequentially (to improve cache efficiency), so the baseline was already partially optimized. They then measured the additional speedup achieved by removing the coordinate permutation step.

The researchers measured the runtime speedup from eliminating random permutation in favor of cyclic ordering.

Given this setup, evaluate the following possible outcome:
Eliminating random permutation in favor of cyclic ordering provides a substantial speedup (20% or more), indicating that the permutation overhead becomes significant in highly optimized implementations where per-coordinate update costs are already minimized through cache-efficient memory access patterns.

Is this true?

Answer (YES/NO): YES